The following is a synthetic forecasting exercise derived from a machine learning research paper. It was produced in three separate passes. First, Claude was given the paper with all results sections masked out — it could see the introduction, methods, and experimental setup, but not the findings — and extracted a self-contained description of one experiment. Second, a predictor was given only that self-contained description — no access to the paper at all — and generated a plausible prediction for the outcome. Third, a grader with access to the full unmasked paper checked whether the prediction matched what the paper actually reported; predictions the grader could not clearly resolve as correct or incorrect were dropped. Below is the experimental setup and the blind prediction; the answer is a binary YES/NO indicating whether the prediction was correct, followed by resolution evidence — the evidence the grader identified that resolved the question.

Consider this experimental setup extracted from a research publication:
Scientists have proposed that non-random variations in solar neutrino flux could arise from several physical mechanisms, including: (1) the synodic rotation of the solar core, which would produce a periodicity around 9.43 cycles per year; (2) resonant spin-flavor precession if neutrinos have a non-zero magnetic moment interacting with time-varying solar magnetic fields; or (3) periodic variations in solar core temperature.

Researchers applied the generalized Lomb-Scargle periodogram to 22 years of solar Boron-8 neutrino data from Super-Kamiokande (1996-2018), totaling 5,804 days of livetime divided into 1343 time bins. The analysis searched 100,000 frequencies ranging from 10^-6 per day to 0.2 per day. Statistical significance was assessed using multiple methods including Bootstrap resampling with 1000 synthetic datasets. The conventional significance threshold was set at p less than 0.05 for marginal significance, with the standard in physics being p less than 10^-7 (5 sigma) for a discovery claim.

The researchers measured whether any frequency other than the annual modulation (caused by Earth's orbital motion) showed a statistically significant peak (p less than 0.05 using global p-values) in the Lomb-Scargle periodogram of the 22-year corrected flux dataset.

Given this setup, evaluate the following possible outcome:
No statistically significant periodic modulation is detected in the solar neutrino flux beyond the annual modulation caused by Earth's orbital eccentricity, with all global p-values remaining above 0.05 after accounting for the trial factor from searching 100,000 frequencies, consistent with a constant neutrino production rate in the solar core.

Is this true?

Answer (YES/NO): YES